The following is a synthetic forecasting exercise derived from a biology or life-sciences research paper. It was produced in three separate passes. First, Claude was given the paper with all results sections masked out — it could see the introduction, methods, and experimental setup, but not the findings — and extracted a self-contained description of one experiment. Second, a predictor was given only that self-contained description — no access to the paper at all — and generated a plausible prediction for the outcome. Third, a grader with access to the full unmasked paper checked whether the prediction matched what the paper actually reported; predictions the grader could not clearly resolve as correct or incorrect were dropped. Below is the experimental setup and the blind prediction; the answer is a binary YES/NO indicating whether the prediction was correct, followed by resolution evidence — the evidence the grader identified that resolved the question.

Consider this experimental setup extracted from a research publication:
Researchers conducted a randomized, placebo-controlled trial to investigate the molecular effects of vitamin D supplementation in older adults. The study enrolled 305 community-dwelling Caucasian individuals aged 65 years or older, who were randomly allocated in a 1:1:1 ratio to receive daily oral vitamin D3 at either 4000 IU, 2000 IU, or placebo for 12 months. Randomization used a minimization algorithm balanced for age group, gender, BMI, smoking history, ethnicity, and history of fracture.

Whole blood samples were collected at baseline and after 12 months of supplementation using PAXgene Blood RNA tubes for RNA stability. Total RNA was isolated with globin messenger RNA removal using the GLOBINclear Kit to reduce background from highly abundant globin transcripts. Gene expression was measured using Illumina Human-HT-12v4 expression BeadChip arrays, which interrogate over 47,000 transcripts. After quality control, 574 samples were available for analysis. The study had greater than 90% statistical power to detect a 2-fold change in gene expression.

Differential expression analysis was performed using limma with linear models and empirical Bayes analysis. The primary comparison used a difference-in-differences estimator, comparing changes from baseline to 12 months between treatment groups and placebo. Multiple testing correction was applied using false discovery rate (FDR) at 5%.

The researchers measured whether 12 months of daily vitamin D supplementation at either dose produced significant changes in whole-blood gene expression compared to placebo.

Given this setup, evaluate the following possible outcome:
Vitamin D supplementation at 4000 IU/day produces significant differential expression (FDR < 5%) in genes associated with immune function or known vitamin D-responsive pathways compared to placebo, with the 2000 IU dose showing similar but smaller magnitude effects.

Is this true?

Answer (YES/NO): NO